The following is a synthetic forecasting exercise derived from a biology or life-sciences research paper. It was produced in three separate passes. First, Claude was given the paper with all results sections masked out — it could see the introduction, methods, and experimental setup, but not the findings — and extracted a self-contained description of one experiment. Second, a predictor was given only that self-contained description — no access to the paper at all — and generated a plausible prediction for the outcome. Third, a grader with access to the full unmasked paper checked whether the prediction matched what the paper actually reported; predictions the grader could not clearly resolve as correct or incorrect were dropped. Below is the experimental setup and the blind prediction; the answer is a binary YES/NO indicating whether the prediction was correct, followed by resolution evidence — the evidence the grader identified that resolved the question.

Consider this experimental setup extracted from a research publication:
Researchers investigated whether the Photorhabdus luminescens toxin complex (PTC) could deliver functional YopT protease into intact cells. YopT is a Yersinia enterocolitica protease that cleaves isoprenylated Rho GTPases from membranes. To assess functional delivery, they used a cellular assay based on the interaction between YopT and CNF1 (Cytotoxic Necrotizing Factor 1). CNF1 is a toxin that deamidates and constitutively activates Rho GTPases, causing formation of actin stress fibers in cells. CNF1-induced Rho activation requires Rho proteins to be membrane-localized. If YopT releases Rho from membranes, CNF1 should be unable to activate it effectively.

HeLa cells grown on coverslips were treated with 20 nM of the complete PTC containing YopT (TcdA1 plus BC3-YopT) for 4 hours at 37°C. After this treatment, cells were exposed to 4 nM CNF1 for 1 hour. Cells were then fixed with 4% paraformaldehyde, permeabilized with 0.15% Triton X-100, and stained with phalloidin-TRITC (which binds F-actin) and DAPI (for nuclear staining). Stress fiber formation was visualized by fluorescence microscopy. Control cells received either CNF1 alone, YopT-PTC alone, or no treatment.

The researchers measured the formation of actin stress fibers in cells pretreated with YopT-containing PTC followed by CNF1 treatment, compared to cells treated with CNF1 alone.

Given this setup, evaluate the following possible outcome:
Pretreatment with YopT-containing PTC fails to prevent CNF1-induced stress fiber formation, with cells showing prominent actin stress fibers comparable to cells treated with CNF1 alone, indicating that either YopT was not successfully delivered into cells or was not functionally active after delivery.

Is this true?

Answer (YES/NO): NO